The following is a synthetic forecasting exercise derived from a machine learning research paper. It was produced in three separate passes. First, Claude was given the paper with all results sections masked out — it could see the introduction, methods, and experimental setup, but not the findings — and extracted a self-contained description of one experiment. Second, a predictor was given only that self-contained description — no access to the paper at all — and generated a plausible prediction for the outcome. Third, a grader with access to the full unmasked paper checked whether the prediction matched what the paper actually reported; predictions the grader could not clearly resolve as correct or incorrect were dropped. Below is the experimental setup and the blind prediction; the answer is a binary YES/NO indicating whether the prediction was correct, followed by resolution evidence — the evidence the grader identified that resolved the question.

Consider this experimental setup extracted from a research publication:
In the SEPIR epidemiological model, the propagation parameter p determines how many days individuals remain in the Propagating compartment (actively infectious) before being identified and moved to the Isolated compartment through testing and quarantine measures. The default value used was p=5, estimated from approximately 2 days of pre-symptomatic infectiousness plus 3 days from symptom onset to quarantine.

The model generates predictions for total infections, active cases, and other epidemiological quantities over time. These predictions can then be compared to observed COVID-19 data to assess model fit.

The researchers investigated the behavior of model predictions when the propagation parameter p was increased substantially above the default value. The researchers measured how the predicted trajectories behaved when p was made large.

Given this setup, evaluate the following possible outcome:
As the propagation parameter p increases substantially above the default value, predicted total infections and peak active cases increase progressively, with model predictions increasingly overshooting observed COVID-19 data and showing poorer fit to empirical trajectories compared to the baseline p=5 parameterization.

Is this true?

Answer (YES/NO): NO